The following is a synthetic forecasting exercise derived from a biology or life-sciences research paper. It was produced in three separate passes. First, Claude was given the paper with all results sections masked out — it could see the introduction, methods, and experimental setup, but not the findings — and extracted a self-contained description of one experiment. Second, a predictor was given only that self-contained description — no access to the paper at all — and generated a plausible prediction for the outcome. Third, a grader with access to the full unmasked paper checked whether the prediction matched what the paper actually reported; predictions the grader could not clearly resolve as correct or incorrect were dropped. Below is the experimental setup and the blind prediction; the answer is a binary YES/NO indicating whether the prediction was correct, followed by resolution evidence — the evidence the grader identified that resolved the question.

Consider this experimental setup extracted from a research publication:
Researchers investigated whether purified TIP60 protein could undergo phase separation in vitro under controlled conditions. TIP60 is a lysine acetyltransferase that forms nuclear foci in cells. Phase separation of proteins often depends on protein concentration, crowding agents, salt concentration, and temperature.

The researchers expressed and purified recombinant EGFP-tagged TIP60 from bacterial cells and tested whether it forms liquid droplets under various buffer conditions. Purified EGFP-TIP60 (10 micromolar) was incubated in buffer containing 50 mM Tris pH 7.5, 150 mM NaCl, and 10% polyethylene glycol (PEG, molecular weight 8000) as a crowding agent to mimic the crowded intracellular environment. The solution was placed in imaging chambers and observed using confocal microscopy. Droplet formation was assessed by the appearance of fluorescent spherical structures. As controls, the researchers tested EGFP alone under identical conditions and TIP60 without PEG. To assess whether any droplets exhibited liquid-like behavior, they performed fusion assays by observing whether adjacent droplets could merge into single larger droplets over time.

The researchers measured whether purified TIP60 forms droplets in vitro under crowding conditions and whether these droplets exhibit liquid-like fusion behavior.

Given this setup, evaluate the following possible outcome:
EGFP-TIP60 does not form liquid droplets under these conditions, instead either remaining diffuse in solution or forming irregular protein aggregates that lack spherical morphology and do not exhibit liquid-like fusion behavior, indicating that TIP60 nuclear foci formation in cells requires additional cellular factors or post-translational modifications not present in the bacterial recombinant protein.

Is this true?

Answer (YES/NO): NO